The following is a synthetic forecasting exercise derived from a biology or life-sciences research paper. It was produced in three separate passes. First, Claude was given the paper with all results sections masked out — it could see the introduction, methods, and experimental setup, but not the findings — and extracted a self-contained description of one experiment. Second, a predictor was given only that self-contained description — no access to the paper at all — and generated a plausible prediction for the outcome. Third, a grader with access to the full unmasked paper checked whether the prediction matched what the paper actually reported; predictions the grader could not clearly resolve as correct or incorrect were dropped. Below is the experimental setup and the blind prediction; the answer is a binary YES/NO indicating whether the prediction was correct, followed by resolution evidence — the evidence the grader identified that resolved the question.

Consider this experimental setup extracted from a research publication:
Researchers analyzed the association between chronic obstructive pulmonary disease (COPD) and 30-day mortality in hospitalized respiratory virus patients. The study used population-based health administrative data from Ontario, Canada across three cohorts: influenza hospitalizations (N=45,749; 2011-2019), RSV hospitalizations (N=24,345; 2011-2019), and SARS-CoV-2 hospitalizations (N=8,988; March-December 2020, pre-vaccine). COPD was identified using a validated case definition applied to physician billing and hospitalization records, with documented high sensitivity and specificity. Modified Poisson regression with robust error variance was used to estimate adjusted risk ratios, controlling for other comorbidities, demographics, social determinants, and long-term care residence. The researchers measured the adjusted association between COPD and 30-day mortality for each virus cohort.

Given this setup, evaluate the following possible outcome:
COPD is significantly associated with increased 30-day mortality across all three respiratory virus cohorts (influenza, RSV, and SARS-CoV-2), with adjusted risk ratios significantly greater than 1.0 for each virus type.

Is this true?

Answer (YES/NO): NO